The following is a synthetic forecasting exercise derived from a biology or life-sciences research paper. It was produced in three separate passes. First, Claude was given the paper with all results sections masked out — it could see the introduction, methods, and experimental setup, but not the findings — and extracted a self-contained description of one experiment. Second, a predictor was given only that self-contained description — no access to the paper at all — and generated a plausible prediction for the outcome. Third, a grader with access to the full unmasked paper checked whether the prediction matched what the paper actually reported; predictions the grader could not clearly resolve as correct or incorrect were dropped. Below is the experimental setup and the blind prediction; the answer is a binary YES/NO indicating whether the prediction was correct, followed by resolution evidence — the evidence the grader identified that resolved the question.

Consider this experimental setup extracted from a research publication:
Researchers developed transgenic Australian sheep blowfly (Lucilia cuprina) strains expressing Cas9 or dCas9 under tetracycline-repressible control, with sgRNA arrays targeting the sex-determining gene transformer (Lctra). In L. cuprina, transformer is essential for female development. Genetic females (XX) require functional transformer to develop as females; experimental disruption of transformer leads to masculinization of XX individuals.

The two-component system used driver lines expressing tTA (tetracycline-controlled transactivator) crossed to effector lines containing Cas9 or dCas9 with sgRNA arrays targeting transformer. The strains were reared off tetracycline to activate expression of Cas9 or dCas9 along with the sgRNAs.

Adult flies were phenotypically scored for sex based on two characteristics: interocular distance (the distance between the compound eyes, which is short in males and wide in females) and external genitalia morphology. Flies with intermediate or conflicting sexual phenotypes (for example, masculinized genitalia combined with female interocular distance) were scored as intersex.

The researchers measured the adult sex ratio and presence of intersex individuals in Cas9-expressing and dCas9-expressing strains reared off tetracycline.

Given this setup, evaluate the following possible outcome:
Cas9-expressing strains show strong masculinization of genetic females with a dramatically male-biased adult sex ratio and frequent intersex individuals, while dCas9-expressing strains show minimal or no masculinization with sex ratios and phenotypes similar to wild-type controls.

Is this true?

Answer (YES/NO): NO